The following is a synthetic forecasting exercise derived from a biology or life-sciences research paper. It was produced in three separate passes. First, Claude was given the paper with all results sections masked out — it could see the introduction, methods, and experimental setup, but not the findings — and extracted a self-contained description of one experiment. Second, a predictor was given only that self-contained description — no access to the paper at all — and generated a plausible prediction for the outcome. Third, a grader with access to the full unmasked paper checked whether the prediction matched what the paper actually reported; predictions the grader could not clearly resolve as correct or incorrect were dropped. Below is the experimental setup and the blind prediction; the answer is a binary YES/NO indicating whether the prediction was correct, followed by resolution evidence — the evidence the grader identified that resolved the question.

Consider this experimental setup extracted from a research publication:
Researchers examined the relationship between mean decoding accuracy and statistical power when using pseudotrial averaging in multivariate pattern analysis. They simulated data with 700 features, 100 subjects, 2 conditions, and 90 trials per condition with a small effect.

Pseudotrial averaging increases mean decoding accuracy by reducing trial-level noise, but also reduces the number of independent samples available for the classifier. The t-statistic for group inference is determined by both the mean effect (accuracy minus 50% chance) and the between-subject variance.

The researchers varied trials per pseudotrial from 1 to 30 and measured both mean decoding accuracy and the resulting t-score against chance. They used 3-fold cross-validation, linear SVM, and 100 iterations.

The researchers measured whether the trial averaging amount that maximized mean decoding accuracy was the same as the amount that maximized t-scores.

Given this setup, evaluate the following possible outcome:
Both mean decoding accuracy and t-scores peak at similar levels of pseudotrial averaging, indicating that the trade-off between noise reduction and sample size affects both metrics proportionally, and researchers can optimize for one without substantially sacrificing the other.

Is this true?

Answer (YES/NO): NO